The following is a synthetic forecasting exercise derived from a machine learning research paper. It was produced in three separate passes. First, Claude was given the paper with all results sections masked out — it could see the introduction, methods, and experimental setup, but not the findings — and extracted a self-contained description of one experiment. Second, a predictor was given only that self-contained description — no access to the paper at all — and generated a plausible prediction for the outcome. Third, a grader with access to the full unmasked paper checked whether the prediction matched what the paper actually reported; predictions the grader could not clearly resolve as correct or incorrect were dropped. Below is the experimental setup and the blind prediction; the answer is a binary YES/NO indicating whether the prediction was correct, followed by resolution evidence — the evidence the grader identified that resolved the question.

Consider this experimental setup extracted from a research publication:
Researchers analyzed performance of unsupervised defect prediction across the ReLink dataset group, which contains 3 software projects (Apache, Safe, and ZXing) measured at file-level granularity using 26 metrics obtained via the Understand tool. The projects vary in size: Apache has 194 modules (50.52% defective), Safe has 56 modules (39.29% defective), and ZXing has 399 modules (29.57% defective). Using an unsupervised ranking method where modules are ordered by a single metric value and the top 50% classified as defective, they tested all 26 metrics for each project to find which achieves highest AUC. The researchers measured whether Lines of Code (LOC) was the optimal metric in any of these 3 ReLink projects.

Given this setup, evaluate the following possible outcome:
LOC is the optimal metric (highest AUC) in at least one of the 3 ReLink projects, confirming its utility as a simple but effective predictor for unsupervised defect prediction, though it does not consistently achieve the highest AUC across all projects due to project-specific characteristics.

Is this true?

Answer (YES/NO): NO